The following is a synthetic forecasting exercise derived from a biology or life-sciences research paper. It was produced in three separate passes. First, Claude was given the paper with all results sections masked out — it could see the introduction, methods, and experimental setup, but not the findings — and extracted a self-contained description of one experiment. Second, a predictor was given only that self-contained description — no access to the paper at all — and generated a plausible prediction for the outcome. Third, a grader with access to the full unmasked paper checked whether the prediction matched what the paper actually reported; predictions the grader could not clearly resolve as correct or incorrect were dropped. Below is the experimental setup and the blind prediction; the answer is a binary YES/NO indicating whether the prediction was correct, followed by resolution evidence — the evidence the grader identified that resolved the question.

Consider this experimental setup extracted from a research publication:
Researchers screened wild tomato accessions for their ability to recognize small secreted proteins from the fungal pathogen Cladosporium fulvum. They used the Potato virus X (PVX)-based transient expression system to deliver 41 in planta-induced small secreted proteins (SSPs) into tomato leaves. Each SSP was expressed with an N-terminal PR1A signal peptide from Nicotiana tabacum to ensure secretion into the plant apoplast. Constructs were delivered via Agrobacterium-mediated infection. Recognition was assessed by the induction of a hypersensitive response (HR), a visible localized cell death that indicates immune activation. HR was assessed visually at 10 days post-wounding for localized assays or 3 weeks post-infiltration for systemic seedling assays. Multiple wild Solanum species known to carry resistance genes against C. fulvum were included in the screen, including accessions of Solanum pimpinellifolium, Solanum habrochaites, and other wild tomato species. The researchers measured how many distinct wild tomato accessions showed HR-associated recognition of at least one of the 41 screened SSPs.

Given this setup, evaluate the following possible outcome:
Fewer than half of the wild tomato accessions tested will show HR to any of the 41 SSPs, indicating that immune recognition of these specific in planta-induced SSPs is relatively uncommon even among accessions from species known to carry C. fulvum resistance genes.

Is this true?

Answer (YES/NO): NO